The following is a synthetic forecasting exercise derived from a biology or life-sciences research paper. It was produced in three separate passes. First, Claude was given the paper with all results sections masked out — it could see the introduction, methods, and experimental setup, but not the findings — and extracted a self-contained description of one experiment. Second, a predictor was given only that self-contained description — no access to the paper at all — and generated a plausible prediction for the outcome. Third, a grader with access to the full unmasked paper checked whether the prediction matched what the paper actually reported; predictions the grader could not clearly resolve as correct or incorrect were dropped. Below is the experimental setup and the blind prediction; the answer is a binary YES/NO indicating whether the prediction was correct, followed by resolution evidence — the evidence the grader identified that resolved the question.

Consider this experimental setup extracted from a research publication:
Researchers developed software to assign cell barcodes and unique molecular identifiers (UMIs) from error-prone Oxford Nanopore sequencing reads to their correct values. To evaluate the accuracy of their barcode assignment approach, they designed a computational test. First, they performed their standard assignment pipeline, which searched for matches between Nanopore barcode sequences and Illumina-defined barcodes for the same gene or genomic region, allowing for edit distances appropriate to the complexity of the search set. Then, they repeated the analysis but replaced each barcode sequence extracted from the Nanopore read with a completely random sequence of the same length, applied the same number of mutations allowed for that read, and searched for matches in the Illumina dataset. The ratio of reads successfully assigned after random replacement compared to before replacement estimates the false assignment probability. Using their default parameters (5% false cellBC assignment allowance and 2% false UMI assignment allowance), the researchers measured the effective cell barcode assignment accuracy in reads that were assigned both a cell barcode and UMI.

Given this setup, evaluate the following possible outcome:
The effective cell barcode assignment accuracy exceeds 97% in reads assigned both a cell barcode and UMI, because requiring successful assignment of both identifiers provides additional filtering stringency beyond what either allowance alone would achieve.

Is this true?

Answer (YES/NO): YES